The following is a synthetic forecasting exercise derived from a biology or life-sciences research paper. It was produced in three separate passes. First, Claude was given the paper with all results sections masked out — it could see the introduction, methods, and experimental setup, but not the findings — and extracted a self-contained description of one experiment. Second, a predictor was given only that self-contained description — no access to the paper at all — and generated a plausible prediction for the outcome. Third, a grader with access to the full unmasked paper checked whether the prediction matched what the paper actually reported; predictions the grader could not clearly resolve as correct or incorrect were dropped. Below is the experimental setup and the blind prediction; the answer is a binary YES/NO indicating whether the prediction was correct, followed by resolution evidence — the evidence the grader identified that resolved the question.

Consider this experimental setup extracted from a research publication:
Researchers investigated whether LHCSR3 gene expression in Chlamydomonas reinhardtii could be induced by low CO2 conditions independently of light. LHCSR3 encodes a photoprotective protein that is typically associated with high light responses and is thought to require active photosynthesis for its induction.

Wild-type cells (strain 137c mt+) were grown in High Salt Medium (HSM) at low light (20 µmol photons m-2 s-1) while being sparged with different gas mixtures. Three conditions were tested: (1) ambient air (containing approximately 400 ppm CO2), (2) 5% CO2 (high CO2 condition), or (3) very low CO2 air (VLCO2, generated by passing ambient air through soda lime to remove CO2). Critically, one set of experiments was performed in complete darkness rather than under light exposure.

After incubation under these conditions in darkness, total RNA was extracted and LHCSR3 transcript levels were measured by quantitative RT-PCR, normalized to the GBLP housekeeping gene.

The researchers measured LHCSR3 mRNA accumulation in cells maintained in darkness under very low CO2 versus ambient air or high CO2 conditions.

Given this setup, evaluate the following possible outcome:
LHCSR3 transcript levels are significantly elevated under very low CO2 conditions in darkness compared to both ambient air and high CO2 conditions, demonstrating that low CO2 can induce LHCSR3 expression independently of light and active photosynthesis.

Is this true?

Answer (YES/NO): YES